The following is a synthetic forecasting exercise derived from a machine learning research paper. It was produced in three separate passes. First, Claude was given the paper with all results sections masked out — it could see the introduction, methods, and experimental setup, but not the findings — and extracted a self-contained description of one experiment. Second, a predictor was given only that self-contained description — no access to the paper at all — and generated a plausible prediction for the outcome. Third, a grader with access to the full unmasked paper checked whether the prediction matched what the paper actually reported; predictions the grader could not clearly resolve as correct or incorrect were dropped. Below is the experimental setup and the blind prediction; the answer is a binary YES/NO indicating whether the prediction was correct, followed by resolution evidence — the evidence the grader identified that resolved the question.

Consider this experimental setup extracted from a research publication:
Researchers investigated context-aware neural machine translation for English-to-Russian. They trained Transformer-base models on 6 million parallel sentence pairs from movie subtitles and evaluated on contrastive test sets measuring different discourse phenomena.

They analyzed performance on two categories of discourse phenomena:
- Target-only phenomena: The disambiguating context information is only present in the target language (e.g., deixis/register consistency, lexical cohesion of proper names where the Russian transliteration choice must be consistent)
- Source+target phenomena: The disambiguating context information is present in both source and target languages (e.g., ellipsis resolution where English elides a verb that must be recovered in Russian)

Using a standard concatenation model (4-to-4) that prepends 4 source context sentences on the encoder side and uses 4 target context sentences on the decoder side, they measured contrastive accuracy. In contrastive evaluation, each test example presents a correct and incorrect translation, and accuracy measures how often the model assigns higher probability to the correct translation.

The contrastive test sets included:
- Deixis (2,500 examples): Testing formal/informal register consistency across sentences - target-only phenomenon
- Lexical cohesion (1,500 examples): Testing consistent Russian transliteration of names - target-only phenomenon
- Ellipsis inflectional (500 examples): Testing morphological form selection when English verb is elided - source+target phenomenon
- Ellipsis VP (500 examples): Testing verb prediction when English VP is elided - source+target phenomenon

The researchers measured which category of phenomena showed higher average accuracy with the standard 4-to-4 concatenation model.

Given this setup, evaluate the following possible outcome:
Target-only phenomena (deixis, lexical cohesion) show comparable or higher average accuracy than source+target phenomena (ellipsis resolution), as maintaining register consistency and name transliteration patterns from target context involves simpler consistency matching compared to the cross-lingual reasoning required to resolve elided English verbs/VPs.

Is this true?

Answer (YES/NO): NO